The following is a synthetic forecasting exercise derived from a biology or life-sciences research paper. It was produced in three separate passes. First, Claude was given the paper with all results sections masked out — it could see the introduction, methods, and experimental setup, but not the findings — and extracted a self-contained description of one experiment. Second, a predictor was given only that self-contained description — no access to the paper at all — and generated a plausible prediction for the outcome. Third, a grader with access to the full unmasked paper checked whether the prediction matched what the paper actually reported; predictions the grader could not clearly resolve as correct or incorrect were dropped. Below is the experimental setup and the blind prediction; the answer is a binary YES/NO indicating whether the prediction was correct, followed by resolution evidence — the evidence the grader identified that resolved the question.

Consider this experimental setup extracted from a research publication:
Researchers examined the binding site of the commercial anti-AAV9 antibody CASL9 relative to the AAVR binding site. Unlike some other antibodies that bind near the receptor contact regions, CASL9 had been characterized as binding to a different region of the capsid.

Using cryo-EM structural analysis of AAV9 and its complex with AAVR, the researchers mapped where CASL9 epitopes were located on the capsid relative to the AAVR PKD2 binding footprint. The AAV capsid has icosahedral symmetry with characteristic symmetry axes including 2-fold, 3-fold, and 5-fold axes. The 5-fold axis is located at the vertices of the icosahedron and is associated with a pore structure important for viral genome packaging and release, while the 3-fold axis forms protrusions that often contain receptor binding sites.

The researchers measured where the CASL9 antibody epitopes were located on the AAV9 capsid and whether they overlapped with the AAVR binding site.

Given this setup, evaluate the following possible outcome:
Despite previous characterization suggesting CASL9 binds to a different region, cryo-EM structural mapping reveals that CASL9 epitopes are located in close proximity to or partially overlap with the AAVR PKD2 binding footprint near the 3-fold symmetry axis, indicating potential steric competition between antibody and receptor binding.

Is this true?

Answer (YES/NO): NO